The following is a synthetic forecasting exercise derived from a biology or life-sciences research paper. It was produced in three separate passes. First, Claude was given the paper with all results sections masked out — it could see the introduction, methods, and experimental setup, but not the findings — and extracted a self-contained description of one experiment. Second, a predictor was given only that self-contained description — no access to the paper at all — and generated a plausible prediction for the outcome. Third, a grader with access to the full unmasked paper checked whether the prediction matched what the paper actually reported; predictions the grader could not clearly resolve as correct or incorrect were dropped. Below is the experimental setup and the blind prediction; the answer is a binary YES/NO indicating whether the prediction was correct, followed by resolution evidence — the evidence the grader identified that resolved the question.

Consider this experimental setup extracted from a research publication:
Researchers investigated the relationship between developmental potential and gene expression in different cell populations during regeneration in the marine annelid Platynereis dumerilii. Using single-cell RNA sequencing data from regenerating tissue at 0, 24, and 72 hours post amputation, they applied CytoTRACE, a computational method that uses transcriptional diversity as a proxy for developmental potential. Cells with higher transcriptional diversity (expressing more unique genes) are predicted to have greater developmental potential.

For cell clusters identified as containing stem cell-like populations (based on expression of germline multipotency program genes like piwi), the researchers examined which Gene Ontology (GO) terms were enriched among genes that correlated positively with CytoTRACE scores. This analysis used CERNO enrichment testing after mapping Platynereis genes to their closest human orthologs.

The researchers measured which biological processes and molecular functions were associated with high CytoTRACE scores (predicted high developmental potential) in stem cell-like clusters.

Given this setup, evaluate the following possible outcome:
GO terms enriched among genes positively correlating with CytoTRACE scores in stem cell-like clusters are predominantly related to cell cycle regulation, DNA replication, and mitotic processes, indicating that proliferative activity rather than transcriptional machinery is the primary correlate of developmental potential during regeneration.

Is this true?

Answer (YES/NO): NO